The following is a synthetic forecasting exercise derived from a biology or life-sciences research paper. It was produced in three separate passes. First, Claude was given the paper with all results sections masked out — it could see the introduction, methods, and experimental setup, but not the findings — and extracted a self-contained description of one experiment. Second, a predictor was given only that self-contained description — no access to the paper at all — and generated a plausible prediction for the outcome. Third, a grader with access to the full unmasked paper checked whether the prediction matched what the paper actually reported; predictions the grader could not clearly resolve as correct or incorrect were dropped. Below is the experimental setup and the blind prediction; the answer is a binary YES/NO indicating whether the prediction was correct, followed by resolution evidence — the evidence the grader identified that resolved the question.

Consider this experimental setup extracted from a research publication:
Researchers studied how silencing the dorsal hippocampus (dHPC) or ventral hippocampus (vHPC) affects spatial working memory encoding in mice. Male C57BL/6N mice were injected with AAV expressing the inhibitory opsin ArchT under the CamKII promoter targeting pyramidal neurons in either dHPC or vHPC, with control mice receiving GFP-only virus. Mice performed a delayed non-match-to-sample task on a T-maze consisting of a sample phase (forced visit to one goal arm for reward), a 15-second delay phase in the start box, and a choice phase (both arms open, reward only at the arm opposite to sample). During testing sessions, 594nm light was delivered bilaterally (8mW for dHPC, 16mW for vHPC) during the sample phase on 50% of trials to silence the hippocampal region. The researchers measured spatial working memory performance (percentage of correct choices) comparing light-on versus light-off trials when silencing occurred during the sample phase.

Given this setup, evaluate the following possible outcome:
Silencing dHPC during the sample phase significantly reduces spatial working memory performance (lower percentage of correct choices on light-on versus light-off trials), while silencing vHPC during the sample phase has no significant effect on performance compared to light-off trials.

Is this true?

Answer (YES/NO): NO